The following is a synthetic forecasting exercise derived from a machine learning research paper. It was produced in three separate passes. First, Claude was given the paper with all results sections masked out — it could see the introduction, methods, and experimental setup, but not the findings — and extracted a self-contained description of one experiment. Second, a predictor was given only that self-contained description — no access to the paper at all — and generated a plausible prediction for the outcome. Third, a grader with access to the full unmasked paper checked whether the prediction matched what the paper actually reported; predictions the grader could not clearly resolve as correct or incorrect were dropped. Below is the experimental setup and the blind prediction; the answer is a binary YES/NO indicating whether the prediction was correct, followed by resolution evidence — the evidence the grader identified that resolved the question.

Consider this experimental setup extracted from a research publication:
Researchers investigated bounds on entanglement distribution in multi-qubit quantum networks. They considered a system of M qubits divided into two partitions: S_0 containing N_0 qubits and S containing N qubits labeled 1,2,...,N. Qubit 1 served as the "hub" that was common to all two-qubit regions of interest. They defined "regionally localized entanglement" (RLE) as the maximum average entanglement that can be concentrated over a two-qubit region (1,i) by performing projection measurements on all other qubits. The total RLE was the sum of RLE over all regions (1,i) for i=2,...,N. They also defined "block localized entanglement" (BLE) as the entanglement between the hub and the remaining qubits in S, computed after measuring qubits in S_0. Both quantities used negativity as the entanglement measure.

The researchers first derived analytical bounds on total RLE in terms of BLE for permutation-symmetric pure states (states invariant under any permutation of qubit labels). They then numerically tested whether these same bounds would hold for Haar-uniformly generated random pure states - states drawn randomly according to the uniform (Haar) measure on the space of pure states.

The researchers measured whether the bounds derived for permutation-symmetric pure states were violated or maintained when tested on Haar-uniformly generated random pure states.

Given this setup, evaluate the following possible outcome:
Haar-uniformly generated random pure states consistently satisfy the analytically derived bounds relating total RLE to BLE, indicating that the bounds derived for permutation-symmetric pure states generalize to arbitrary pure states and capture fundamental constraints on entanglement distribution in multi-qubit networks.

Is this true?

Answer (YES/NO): YES